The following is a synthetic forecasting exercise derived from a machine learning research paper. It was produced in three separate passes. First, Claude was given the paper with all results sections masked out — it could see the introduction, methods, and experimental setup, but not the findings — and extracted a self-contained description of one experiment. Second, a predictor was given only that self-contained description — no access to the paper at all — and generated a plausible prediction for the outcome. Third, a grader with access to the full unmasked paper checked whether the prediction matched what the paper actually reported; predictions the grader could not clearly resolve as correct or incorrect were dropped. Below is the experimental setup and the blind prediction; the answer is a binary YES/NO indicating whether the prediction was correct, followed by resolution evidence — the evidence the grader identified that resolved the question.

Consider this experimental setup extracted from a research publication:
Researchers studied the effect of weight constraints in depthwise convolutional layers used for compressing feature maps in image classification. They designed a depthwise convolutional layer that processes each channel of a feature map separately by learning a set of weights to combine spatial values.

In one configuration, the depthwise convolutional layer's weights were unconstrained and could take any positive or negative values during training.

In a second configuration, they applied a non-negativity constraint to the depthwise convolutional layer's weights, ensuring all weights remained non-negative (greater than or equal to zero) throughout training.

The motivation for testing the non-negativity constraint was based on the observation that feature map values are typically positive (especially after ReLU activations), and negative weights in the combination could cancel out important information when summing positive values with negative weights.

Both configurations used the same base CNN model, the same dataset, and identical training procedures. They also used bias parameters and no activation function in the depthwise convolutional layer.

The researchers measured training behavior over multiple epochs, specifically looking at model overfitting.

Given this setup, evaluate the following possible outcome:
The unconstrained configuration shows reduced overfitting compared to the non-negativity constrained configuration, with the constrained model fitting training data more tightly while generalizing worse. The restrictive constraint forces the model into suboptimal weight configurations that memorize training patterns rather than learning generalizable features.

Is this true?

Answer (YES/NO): NO